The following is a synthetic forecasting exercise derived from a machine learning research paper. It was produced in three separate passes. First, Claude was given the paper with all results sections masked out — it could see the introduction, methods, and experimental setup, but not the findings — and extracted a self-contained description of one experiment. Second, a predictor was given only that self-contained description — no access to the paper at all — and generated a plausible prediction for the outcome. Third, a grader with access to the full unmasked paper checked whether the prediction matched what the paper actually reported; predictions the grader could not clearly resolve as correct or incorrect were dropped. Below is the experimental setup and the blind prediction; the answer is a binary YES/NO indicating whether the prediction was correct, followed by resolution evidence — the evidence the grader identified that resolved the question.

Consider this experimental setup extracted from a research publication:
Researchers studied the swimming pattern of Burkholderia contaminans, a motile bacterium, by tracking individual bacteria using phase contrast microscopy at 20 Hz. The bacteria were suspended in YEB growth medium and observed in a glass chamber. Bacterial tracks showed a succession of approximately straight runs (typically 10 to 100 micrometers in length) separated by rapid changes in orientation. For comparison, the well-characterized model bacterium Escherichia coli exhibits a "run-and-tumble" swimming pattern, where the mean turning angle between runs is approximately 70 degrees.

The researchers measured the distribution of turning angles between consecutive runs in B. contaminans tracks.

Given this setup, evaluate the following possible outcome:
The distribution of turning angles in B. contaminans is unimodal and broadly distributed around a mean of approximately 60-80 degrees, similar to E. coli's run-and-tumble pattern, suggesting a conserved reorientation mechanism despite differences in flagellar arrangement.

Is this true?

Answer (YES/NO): NO